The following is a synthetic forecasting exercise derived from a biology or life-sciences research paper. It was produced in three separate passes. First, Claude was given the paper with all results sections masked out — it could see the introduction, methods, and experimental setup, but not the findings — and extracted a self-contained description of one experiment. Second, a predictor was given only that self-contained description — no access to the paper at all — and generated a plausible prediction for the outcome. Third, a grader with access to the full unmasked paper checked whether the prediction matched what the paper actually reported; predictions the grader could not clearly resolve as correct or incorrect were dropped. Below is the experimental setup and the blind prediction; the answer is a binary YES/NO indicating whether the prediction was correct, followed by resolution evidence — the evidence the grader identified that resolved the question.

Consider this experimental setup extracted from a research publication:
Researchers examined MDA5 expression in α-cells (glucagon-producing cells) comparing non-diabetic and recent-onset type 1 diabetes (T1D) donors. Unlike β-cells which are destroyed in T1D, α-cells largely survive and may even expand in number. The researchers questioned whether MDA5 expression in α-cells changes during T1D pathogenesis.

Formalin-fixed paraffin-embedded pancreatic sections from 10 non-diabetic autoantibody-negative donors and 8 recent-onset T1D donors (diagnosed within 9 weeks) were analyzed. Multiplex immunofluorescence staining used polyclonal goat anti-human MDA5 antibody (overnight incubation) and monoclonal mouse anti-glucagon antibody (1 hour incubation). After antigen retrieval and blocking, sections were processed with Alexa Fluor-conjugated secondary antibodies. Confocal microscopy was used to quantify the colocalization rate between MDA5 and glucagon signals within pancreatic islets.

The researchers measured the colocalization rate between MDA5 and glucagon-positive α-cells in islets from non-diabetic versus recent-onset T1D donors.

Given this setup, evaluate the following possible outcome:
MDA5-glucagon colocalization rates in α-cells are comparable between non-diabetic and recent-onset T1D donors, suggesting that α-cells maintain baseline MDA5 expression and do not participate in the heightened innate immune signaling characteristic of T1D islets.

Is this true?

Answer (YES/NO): NO